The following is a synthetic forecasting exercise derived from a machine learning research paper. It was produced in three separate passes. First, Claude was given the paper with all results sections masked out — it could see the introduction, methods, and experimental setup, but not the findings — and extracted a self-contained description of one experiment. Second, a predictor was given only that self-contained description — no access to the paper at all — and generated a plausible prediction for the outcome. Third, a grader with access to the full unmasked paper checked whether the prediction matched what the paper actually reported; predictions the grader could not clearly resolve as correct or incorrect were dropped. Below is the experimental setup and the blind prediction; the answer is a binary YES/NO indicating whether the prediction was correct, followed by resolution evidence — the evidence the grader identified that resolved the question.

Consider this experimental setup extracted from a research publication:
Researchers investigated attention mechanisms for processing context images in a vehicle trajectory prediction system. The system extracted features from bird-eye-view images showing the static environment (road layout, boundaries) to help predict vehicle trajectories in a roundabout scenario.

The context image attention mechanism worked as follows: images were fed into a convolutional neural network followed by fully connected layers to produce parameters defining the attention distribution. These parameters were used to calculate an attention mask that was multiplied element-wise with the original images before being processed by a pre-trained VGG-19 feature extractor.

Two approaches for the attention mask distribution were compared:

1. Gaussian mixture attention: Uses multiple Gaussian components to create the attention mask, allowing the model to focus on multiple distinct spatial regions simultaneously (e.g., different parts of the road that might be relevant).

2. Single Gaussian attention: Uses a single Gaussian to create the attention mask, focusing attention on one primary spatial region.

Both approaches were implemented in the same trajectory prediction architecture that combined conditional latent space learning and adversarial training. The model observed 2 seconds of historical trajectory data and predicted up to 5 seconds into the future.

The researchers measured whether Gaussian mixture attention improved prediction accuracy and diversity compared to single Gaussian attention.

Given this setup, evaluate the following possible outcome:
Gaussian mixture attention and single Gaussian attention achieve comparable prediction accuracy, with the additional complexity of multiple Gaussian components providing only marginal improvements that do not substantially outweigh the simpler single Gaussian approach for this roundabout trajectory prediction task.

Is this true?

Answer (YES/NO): YES